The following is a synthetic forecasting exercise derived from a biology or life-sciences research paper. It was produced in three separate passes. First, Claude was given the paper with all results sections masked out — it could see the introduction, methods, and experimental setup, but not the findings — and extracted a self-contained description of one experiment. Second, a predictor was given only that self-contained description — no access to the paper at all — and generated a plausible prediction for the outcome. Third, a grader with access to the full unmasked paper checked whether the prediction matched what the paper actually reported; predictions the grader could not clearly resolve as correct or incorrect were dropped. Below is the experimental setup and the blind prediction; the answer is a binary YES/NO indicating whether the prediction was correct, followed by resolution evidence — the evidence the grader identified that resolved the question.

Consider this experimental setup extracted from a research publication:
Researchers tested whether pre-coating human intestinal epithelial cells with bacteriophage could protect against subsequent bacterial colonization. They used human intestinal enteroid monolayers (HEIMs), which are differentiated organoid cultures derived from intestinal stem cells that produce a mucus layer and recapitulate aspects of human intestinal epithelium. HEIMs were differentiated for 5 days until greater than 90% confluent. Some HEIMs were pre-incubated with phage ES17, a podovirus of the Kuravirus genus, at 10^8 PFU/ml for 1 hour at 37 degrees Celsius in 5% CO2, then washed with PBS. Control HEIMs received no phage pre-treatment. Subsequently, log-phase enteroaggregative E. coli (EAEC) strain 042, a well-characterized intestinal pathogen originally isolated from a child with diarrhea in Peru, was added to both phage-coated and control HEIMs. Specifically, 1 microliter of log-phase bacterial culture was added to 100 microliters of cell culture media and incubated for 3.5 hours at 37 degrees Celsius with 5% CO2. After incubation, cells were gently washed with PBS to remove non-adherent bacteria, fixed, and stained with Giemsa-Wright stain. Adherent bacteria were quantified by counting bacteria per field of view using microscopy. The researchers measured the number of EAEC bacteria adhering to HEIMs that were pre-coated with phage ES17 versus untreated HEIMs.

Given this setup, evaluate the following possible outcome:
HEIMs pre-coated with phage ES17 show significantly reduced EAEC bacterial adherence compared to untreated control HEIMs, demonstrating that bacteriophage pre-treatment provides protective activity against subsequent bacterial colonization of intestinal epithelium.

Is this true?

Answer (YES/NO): YES